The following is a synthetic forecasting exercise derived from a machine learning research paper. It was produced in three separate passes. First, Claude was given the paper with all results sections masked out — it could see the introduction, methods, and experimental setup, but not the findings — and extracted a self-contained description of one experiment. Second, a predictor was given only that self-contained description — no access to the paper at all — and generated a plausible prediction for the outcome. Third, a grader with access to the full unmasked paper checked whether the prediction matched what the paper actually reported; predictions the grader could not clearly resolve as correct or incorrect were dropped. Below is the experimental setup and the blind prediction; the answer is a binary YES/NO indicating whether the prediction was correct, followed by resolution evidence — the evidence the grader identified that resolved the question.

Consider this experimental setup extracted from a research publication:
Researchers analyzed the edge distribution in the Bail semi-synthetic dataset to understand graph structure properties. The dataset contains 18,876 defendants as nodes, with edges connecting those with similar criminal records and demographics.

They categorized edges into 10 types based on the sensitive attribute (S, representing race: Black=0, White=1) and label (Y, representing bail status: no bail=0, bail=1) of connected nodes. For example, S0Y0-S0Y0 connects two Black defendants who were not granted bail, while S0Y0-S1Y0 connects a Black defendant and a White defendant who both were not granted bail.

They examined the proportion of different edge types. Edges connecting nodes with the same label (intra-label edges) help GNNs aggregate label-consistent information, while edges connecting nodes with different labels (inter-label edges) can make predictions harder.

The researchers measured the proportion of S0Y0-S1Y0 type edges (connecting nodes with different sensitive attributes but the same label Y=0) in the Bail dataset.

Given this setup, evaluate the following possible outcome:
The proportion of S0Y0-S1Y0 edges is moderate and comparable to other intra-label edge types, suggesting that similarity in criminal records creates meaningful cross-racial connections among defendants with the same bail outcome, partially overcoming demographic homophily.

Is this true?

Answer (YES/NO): NO